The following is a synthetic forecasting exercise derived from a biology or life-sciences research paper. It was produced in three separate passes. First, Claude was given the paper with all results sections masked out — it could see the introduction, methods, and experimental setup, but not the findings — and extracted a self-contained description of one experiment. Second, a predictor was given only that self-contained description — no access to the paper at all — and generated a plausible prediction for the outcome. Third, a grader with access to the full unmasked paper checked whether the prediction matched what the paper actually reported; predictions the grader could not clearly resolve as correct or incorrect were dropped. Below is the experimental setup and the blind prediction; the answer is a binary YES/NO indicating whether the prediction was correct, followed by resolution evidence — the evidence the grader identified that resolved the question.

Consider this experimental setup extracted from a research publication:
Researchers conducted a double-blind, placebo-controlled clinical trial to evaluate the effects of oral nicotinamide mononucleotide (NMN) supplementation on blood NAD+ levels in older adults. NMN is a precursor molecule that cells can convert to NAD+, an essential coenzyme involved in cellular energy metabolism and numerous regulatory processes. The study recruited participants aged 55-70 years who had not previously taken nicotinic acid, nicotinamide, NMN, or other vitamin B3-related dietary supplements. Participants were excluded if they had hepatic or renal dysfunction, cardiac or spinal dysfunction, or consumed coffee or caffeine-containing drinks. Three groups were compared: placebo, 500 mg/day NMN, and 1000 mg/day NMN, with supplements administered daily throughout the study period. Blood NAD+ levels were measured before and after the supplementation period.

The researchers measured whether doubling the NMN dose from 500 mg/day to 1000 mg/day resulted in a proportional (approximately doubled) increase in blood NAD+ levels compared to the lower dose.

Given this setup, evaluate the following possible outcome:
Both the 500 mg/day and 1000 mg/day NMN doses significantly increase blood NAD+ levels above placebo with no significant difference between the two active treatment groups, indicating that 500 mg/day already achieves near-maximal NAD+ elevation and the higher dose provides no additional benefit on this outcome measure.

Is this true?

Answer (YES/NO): NO